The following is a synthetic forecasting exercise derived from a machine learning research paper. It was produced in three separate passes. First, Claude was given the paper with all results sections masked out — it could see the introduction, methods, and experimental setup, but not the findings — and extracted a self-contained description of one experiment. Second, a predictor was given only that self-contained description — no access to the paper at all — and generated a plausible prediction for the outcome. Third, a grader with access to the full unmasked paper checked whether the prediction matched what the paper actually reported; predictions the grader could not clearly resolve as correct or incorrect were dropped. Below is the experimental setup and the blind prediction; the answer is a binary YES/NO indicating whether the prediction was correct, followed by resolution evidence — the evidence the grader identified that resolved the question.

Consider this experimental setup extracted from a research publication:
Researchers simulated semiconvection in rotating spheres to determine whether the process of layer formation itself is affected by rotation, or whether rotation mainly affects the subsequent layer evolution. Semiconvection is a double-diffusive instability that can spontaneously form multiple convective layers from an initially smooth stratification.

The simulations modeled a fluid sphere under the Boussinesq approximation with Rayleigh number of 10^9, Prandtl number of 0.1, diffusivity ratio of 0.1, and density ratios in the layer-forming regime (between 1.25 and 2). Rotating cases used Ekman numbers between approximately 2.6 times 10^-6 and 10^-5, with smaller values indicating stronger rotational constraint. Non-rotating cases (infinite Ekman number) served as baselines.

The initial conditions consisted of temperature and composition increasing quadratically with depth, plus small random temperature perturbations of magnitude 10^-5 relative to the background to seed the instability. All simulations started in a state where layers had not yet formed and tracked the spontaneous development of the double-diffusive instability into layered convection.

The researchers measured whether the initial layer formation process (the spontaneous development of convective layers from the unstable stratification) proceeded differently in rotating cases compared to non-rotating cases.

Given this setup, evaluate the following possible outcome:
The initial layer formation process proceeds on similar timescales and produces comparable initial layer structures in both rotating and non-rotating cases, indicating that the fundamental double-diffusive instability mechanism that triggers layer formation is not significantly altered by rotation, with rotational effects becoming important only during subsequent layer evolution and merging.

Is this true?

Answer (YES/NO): YES